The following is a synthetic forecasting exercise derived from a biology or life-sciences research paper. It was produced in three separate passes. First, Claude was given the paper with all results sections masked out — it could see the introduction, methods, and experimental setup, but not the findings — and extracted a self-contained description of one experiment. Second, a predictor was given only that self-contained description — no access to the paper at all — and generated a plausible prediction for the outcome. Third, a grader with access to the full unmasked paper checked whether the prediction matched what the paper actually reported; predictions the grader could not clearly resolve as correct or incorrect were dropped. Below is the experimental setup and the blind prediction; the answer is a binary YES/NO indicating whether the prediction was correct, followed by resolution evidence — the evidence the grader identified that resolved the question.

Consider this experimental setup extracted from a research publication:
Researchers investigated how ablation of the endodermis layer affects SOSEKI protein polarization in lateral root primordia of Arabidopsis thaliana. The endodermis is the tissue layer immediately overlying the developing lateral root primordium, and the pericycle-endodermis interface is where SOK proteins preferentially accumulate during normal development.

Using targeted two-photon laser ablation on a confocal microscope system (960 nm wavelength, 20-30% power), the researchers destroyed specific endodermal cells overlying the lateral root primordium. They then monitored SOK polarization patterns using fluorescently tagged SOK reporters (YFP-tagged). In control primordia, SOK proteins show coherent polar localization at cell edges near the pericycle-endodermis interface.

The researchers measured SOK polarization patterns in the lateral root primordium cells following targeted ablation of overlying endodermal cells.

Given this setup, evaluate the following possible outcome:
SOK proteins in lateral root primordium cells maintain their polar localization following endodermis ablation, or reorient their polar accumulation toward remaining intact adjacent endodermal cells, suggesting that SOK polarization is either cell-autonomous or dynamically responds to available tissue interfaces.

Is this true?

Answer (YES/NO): NO